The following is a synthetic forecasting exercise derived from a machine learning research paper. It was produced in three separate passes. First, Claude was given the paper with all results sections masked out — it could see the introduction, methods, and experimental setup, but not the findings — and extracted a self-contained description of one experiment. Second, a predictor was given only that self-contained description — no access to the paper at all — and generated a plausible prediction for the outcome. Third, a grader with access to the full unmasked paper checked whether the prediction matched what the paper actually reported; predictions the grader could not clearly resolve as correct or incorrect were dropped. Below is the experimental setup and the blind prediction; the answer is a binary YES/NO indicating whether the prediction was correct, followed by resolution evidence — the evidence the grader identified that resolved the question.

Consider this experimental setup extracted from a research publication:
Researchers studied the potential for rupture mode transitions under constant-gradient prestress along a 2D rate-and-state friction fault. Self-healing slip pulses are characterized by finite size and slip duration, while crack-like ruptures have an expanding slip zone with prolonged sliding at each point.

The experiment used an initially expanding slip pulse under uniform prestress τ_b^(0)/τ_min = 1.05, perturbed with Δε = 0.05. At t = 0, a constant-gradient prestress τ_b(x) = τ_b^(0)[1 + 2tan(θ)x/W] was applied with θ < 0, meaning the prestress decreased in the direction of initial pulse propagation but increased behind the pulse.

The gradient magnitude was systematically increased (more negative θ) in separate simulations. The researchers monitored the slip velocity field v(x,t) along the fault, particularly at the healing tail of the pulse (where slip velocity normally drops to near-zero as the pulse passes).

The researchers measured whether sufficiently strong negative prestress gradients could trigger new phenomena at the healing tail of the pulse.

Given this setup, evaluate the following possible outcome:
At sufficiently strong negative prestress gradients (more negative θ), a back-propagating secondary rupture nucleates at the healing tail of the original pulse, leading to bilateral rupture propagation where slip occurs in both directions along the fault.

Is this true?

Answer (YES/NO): YES